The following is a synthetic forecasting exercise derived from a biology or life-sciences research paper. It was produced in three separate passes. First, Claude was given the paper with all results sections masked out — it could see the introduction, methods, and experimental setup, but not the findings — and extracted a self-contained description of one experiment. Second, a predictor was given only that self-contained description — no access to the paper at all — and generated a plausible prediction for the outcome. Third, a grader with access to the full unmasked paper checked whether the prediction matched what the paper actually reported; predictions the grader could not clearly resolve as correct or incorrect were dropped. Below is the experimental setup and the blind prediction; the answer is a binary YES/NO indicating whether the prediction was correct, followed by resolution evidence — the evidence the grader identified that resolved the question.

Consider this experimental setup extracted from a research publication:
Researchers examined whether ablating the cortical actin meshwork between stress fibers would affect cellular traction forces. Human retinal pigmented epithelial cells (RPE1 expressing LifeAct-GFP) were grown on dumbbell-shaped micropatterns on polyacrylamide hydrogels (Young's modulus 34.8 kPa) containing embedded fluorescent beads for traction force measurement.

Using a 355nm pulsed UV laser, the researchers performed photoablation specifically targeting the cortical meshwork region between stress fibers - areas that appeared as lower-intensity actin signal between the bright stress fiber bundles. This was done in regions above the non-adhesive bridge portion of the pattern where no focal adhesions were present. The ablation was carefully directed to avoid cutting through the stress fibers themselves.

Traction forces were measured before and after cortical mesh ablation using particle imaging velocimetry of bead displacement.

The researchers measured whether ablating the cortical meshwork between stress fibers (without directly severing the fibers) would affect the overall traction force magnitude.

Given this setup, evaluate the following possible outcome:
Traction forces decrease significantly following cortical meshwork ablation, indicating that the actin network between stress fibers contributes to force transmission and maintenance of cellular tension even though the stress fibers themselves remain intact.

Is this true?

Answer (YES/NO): YES